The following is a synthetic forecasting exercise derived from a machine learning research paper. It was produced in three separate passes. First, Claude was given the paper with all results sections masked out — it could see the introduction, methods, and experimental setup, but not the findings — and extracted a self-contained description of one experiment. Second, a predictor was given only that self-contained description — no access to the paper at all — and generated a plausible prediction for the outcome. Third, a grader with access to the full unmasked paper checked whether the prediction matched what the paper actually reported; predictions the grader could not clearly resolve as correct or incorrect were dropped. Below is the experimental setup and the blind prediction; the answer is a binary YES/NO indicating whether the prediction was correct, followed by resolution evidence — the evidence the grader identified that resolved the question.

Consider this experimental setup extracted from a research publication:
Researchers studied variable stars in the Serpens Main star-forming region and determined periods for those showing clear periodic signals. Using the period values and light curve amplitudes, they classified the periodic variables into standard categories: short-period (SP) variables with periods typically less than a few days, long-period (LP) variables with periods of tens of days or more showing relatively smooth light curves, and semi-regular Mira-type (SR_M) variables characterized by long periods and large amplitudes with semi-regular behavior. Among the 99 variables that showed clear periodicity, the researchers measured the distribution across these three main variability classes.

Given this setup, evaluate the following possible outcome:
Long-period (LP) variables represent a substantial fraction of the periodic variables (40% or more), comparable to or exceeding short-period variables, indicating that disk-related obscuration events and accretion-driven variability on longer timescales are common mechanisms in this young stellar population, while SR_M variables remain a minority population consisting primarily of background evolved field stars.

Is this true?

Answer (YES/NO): NO